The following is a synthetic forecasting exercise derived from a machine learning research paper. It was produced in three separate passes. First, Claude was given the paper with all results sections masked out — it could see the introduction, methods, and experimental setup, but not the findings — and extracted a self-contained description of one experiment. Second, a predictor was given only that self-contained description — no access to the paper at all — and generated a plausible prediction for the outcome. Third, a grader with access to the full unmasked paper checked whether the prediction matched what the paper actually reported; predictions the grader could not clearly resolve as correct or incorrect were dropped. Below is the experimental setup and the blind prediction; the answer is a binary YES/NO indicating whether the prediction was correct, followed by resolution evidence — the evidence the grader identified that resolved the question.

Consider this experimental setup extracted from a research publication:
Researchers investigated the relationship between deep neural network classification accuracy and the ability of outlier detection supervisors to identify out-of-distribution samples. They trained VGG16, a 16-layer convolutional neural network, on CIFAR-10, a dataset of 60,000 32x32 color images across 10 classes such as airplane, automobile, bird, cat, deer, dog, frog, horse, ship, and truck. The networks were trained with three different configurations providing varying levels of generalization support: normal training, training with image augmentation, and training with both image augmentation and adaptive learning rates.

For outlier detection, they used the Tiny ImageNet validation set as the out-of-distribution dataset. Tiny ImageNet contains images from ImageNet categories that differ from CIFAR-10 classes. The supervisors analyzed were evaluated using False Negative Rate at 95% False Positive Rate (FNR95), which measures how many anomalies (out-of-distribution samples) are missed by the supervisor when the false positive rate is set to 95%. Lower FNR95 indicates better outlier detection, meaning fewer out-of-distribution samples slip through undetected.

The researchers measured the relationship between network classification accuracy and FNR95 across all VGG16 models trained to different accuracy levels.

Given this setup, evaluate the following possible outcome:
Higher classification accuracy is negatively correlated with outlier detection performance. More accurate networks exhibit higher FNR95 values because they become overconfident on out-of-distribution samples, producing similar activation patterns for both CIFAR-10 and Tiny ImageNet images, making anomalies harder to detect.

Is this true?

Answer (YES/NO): YES